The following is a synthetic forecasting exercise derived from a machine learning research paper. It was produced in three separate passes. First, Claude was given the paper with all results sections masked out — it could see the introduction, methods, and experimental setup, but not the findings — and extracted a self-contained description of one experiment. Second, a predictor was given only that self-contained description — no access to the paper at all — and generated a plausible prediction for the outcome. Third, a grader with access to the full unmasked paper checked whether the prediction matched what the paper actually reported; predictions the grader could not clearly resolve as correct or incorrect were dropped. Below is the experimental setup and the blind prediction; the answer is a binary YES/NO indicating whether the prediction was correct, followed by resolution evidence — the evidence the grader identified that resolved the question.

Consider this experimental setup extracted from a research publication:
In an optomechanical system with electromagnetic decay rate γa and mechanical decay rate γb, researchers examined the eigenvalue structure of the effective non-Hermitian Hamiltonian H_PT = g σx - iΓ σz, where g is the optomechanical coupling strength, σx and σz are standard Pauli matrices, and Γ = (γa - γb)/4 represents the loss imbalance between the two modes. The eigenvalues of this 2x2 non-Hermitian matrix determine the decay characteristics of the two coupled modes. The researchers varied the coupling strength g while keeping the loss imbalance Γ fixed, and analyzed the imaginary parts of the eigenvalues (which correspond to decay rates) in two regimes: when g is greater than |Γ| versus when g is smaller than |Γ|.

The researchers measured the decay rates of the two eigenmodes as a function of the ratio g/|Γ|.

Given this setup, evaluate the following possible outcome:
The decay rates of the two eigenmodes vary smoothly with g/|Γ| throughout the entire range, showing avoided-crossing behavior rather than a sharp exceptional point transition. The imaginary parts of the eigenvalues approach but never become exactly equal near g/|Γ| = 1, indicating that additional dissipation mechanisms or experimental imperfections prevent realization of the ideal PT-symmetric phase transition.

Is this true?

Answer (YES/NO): NO